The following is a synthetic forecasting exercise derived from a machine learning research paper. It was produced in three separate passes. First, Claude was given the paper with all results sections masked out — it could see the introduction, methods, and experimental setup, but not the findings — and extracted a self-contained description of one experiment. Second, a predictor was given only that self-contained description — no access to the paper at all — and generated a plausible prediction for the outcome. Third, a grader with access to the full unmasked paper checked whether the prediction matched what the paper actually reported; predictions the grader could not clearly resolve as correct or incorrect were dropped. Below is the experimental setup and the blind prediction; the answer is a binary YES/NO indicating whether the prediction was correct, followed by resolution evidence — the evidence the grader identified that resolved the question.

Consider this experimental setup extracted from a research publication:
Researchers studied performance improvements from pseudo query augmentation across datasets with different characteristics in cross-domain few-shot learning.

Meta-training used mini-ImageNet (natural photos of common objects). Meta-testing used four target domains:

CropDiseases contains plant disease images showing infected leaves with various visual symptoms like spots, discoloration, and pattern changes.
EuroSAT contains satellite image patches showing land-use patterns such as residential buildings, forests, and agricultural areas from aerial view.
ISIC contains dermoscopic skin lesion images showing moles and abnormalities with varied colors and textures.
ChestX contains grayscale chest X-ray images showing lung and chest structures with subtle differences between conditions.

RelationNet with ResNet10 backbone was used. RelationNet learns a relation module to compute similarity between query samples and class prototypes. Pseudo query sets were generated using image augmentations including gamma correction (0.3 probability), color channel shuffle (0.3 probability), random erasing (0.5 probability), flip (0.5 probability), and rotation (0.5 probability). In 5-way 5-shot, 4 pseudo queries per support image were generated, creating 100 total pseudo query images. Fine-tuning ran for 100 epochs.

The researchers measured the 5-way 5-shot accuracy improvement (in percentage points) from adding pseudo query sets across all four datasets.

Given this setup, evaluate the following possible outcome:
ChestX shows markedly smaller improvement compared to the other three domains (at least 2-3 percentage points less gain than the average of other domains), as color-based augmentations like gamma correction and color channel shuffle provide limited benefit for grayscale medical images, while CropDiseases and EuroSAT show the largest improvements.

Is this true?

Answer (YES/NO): YES